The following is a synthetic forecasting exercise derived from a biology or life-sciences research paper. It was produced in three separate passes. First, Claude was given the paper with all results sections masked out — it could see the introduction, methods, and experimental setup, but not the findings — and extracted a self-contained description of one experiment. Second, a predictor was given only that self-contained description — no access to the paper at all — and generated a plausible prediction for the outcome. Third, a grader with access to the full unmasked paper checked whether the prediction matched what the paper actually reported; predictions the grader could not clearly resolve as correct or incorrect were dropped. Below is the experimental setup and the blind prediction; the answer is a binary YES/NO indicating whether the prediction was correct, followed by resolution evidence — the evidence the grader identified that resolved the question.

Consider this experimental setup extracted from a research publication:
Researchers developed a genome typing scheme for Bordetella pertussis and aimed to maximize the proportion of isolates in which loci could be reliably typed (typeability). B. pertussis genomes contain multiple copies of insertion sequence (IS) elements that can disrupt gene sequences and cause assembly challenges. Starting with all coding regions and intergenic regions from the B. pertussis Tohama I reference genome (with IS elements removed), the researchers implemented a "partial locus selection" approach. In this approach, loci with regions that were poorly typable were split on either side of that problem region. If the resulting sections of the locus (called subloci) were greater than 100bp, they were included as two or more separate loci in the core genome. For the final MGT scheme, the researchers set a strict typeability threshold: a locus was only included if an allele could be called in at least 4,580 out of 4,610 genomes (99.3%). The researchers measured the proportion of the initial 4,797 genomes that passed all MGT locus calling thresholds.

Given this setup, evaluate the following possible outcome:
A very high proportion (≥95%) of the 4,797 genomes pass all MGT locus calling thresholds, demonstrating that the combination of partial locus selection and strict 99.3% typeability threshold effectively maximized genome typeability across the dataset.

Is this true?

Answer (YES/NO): YES